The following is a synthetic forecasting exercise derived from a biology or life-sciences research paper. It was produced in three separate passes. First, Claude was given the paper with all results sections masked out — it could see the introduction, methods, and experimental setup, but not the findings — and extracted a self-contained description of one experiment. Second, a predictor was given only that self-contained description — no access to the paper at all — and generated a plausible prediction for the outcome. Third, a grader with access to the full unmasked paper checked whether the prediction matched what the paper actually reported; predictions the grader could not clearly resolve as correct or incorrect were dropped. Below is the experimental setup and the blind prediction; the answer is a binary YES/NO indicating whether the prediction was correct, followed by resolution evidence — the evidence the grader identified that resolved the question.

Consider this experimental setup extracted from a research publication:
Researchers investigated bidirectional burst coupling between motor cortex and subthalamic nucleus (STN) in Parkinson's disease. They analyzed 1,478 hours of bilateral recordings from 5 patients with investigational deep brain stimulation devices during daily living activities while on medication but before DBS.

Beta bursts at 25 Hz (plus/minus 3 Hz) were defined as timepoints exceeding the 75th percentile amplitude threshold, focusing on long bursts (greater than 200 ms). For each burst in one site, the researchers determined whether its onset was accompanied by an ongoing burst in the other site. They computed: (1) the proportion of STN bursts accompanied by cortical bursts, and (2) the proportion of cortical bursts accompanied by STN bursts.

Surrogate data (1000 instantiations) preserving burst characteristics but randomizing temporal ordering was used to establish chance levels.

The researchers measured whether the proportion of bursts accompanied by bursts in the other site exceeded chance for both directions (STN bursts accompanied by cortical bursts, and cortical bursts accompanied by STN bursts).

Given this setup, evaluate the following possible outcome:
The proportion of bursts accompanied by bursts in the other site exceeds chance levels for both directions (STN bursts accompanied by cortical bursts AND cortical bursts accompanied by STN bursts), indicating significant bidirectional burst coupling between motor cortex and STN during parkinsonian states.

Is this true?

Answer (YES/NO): YES